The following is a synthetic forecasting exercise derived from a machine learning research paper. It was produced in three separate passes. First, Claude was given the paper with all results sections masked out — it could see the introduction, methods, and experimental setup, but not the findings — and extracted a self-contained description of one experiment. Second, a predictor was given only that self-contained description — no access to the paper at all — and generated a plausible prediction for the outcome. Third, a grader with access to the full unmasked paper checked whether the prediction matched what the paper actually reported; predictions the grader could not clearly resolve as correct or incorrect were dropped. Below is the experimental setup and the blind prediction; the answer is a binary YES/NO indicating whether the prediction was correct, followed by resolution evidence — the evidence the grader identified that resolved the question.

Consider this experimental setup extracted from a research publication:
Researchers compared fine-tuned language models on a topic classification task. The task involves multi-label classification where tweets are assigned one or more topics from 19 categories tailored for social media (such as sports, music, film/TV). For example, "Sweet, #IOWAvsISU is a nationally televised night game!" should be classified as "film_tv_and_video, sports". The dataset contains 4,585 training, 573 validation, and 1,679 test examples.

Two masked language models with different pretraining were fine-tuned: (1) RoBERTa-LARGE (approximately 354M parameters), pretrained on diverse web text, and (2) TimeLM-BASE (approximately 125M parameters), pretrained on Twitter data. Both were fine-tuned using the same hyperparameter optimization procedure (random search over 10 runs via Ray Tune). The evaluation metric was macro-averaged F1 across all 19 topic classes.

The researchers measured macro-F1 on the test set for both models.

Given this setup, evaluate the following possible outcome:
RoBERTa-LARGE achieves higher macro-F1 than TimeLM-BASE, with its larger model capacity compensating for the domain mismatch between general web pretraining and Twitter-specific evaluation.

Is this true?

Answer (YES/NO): YES